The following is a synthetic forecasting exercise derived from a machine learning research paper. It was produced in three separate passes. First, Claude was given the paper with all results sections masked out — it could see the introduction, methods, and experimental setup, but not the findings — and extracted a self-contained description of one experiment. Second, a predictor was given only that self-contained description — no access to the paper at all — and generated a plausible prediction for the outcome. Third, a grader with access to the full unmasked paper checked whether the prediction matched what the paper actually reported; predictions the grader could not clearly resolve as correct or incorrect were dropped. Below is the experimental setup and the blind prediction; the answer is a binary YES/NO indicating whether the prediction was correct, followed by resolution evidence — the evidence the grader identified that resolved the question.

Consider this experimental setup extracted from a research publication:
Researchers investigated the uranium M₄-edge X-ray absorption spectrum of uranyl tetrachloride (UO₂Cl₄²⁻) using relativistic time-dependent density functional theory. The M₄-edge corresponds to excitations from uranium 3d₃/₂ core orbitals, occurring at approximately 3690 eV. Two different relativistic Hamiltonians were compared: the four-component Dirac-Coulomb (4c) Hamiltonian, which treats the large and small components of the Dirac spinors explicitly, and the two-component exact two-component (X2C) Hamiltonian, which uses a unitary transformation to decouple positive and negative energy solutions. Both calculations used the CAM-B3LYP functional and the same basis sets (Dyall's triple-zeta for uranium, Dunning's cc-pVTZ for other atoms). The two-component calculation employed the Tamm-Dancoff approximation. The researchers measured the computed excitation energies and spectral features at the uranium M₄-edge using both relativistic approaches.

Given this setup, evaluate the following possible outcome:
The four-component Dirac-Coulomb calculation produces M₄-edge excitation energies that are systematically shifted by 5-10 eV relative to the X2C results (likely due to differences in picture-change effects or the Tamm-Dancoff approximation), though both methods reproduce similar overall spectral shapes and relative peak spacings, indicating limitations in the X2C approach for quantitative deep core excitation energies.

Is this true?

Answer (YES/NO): NO